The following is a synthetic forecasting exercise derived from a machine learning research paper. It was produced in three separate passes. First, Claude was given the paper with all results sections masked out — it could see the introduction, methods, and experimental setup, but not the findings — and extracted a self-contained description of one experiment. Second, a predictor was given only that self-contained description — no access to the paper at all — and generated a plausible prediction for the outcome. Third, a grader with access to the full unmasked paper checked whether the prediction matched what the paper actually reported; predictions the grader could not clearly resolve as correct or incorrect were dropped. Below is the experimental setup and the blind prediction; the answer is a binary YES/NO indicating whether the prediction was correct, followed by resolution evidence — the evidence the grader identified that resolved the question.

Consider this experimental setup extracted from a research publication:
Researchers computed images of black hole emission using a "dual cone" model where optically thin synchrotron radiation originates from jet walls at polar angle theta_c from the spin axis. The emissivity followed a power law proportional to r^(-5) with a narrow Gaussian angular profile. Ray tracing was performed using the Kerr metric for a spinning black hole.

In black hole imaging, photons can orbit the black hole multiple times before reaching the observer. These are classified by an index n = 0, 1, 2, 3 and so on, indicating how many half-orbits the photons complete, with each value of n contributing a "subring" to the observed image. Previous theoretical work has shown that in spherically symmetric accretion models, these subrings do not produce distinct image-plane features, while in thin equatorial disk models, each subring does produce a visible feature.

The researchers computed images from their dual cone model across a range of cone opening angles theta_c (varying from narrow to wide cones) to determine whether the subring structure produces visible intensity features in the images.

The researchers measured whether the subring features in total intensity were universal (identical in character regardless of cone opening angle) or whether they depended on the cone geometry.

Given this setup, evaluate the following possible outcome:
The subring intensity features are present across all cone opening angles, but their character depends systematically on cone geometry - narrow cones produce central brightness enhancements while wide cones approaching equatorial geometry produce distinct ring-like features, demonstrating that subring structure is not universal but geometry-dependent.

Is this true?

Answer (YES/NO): NO